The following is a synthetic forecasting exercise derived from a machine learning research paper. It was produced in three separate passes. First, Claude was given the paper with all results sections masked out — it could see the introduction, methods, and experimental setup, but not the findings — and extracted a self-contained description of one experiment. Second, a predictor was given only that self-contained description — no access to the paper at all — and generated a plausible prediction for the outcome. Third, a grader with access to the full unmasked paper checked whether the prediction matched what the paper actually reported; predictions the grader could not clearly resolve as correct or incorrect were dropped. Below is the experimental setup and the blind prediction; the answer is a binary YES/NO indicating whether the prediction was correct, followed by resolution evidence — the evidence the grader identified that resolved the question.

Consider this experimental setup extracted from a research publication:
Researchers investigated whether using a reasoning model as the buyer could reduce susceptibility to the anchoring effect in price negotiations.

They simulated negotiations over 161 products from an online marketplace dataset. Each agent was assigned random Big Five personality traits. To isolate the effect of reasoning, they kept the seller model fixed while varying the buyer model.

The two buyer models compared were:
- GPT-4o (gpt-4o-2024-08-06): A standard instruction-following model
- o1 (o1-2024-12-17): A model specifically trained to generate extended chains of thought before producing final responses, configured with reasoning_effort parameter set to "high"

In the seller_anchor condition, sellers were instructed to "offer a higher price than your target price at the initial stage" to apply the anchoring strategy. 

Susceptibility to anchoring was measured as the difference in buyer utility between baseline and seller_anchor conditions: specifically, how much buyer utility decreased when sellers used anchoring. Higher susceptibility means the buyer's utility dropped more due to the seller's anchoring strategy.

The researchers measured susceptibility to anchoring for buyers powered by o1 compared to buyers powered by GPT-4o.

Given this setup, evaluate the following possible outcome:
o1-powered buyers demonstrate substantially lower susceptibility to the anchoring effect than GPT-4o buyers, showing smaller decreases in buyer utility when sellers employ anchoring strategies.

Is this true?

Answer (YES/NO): NO